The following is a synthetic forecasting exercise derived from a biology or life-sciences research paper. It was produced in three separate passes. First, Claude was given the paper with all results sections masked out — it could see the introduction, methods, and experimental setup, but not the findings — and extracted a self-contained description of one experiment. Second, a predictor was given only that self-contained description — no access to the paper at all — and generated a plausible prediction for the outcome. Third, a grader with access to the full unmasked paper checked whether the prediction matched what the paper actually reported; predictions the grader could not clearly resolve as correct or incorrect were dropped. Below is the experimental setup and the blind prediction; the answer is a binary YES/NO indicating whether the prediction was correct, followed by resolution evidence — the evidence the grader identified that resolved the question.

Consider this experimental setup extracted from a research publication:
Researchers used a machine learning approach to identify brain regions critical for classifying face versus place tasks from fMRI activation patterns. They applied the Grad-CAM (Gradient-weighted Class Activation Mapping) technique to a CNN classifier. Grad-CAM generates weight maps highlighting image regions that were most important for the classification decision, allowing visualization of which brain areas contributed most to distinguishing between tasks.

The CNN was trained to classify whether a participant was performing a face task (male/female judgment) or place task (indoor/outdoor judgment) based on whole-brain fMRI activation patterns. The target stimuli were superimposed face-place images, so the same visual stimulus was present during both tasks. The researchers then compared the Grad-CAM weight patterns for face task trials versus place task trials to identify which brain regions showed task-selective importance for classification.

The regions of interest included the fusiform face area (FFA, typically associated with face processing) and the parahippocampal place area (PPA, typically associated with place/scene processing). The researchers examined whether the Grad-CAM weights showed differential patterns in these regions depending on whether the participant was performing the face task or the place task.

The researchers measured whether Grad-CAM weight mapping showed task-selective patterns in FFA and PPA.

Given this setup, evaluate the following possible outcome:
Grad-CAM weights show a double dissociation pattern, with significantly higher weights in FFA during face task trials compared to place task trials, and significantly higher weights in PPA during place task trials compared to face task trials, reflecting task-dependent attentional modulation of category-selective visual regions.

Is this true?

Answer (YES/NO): YES